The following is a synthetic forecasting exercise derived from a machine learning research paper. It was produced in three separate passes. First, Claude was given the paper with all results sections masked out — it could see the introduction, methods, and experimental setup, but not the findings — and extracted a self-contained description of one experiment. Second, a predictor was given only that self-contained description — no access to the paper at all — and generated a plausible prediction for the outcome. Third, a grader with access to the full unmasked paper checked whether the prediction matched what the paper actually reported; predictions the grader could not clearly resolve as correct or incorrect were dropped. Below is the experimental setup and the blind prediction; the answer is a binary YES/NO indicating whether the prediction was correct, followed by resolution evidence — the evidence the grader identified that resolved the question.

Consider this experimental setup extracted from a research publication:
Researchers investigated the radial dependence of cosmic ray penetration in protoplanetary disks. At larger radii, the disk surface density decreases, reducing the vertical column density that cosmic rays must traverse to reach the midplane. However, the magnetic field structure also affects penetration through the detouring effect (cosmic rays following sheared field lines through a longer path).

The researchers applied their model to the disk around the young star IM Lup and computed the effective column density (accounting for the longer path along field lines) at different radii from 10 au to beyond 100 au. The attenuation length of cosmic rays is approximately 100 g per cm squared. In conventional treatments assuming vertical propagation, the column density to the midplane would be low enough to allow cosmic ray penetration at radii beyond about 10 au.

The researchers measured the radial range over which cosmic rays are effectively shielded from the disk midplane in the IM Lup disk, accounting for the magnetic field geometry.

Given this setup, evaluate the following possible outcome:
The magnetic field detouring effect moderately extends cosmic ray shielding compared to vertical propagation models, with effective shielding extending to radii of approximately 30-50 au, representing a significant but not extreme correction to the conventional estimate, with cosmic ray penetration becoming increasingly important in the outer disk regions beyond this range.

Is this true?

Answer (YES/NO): NO